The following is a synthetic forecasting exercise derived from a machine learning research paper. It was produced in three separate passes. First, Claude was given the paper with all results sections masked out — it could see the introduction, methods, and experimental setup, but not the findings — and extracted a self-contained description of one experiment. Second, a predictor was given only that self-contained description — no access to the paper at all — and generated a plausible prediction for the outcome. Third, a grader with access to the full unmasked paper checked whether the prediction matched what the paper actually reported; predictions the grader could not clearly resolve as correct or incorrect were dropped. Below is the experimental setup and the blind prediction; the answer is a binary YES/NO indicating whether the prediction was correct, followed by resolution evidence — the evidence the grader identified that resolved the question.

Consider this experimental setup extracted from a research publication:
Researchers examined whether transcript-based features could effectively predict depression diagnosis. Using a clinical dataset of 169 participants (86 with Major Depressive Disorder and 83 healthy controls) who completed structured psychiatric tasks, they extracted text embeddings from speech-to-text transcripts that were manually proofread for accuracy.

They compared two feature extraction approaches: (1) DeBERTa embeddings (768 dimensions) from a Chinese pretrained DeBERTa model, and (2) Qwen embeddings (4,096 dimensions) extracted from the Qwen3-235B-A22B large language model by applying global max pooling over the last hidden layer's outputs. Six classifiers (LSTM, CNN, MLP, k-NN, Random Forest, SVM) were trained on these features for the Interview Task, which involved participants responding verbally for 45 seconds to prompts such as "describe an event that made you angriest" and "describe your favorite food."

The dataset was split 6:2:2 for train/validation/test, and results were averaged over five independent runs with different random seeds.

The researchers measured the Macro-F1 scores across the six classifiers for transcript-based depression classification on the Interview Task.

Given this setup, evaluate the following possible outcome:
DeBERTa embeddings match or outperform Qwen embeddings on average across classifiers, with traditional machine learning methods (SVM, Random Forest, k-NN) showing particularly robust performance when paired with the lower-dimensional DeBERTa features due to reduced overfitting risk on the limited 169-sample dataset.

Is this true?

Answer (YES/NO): NO